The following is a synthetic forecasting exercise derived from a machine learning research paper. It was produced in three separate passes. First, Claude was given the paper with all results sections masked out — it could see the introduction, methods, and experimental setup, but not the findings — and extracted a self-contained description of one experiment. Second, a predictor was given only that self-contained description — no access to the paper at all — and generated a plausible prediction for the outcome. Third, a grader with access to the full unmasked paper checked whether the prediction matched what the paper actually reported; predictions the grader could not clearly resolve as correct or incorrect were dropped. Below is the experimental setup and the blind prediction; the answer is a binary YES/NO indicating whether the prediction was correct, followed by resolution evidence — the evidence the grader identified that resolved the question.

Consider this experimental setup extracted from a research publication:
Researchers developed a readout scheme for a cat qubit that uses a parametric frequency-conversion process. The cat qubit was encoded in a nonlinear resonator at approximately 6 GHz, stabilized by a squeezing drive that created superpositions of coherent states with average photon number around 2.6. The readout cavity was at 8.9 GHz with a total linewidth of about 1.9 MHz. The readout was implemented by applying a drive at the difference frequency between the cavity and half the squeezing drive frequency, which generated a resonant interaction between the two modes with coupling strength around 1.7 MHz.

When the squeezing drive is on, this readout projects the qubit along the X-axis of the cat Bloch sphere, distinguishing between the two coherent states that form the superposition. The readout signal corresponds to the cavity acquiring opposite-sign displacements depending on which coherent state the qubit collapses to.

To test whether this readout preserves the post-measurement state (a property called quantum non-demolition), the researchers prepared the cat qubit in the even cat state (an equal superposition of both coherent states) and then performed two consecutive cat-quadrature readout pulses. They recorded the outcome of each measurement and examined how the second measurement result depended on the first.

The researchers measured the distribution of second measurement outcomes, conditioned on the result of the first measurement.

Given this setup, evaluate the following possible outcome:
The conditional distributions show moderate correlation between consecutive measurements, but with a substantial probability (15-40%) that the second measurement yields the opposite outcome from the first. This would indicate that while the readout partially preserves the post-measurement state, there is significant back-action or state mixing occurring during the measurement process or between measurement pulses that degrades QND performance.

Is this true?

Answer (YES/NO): YES